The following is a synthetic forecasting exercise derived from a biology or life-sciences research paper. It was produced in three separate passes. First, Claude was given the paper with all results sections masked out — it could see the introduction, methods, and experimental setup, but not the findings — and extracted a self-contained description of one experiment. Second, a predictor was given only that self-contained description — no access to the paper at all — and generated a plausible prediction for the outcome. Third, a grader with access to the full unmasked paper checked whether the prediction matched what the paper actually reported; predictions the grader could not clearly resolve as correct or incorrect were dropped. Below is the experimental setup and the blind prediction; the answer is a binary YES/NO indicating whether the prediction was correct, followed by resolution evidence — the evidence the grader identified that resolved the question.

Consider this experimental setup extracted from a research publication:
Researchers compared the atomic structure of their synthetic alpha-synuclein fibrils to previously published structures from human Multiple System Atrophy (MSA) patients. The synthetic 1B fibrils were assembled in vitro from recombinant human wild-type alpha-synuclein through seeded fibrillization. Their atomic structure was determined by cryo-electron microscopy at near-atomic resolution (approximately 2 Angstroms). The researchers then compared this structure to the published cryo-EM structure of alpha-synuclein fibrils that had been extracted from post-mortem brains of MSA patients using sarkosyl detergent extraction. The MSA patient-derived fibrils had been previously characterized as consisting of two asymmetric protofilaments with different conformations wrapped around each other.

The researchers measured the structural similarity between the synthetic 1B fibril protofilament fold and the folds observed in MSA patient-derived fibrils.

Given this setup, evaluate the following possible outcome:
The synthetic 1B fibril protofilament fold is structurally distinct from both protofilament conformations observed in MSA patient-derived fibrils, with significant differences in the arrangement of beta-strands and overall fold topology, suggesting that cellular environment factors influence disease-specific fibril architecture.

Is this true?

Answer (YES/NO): NO